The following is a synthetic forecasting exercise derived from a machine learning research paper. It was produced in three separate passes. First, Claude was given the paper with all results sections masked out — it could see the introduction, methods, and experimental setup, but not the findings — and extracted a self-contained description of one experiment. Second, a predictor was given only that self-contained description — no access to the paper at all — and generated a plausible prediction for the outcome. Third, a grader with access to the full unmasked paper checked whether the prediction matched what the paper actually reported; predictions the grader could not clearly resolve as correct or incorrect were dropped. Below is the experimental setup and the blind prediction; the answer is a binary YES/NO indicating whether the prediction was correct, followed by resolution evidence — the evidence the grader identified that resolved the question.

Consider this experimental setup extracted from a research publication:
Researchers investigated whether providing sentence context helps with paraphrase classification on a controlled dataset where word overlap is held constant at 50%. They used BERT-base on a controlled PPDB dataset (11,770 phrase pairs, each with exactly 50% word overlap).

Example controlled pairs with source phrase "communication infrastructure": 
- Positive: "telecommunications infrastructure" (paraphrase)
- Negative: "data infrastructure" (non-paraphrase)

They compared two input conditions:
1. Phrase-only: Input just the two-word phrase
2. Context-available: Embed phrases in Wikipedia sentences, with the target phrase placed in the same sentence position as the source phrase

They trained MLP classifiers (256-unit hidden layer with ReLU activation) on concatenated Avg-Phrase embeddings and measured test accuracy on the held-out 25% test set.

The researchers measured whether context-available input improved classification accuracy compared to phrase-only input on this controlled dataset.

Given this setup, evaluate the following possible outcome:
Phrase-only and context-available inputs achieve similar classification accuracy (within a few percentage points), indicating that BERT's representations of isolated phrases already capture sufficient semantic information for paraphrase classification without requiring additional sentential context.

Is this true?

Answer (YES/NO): NO